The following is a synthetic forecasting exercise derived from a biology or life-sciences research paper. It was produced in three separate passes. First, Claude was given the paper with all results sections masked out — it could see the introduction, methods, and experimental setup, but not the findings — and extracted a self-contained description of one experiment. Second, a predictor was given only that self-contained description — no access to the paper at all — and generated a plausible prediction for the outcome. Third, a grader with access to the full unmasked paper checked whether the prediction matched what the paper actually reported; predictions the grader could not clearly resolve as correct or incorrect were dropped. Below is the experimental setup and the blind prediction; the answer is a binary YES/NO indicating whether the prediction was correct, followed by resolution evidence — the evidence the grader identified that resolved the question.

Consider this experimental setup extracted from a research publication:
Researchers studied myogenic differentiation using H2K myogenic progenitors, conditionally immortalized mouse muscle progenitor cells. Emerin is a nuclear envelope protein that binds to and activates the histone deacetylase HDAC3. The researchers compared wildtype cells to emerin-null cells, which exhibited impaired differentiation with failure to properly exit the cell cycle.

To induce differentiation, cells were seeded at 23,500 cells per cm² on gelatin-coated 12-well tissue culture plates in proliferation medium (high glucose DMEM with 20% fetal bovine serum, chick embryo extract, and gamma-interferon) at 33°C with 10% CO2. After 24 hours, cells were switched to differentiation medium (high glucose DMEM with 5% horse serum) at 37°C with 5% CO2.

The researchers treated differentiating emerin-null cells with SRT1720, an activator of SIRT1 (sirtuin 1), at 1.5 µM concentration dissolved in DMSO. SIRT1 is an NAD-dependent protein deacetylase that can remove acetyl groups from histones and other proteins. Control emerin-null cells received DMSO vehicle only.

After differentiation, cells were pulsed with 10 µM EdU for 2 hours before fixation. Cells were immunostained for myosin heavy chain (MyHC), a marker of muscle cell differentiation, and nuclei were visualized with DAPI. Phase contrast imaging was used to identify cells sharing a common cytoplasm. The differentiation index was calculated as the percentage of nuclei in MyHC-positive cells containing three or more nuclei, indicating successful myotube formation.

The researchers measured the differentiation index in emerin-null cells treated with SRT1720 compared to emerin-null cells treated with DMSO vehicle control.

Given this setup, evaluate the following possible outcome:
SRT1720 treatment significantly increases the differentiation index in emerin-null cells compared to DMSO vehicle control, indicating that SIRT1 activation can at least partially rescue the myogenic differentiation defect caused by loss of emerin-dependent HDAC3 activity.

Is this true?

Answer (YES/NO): NO